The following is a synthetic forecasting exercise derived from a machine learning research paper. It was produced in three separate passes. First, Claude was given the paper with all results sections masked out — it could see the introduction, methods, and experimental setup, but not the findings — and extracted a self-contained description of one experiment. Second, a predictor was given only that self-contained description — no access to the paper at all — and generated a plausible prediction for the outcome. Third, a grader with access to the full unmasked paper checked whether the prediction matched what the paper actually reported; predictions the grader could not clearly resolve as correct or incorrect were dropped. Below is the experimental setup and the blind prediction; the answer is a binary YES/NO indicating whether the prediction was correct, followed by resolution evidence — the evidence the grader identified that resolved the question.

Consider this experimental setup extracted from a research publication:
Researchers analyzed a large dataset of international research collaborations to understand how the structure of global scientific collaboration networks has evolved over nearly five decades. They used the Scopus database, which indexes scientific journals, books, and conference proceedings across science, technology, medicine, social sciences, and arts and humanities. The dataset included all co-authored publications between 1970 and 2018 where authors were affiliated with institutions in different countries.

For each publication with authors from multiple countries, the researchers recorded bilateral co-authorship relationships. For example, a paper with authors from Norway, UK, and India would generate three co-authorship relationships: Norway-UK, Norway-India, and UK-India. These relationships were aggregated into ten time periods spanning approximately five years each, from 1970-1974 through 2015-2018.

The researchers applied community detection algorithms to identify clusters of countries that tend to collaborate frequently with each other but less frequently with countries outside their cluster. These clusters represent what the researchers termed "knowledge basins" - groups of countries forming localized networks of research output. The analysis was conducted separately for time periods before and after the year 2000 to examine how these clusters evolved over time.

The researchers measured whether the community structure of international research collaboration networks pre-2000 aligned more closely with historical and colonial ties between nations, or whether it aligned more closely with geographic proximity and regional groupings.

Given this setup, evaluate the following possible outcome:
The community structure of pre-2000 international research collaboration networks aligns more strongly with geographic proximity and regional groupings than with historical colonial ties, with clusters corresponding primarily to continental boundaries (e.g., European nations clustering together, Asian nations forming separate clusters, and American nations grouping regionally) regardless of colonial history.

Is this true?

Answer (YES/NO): NO